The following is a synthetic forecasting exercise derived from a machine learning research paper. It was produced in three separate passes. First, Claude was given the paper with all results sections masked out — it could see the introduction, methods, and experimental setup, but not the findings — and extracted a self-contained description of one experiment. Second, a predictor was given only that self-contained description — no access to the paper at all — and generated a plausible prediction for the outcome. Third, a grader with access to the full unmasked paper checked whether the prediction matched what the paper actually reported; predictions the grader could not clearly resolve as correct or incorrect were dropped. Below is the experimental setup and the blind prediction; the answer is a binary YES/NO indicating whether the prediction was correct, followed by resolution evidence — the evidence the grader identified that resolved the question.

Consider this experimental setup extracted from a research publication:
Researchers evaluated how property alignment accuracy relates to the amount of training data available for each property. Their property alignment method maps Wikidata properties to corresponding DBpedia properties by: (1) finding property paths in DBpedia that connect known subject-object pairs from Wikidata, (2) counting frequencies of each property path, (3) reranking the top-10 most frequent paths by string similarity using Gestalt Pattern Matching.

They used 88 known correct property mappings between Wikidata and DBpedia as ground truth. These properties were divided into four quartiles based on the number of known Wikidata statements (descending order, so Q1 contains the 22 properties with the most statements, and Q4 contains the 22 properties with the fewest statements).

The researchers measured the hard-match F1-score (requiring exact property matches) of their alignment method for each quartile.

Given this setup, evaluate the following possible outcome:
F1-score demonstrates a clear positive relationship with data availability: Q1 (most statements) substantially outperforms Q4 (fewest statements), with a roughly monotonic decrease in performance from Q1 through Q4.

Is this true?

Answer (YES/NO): NO